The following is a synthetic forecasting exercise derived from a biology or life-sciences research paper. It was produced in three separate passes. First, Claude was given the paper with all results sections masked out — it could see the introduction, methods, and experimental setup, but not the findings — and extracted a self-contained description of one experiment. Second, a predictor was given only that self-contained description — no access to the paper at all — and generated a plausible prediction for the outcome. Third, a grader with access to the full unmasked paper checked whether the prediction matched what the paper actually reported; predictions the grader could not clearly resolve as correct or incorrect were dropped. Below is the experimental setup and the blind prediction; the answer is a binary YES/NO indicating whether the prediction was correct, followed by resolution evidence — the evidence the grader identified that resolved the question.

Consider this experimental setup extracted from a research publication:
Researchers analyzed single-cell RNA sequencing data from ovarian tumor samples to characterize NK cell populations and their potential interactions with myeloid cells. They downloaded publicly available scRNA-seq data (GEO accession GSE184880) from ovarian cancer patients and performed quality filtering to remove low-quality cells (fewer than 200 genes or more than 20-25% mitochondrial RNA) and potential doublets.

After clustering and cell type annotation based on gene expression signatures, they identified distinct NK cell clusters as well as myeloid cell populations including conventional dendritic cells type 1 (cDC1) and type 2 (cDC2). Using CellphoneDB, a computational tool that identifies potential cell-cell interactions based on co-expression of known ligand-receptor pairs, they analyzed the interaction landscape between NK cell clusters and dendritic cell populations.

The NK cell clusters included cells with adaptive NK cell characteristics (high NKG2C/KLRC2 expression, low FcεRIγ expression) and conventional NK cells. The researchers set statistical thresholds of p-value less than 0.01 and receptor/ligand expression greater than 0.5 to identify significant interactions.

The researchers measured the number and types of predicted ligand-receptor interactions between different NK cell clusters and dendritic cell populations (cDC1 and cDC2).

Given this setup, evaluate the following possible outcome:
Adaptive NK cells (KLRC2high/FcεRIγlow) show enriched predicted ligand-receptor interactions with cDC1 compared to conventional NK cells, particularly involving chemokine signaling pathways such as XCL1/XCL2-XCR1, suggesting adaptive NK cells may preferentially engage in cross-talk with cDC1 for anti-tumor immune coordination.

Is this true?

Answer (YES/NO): NO